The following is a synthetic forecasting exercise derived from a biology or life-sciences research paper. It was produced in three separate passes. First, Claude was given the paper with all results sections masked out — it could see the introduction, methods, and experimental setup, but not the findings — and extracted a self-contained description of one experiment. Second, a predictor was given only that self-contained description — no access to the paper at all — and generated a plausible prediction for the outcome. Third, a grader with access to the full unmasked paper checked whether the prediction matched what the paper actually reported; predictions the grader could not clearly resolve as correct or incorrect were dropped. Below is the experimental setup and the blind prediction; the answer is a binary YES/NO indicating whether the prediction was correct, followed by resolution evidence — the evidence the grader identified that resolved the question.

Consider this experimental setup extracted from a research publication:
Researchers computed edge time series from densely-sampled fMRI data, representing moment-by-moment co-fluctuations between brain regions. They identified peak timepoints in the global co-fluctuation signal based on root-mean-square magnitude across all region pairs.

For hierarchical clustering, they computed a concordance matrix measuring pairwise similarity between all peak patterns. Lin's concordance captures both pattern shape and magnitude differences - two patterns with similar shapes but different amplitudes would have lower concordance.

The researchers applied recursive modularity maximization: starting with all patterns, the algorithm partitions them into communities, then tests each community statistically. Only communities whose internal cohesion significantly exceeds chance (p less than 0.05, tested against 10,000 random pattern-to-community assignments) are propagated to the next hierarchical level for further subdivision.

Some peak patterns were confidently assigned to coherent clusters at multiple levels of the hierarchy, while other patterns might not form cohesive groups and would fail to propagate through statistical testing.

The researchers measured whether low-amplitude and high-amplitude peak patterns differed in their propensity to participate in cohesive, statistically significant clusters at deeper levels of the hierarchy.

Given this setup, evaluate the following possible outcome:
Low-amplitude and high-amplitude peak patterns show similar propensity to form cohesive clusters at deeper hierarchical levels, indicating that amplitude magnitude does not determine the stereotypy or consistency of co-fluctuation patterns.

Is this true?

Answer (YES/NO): NO